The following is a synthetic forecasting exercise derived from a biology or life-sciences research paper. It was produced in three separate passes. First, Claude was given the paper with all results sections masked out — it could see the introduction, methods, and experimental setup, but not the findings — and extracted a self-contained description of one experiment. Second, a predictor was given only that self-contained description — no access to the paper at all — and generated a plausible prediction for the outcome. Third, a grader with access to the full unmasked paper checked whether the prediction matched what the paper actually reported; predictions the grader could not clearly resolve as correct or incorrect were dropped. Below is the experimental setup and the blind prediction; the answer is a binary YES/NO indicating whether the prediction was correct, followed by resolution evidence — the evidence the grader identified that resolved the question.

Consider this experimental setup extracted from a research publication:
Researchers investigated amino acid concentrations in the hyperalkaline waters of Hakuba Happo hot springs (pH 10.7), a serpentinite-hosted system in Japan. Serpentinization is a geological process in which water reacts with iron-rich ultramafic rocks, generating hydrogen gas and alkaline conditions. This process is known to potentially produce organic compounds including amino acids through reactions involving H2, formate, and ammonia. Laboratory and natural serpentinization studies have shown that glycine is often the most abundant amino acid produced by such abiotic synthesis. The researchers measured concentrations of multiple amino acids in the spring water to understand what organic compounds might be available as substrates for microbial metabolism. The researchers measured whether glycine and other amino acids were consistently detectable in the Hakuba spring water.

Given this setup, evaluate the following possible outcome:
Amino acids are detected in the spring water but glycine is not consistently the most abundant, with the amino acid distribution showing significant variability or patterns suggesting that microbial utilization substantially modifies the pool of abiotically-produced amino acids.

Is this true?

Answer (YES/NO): NO